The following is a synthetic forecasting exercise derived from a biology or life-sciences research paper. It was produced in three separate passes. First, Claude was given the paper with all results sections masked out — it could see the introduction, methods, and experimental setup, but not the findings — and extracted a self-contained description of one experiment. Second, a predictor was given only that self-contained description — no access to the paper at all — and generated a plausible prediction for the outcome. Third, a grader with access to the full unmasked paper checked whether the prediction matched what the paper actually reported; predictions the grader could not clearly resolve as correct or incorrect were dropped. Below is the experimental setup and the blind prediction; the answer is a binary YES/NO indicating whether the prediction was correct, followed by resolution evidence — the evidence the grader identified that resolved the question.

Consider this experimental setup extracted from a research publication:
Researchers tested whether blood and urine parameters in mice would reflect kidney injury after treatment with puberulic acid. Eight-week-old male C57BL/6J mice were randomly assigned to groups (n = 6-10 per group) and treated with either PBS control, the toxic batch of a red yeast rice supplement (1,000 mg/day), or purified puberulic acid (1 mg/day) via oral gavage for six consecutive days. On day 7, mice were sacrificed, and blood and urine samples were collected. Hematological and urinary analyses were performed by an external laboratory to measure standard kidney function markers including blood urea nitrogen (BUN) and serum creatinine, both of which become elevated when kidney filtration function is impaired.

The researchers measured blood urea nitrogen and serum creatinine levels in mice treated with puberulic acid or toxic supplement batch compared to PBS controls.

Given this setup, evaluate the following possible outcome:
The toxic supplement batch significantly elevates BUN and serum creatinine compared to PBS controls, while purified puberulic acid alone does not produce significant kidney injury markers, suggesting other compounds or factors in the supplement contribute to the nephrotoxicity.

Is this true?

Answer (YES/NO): NO